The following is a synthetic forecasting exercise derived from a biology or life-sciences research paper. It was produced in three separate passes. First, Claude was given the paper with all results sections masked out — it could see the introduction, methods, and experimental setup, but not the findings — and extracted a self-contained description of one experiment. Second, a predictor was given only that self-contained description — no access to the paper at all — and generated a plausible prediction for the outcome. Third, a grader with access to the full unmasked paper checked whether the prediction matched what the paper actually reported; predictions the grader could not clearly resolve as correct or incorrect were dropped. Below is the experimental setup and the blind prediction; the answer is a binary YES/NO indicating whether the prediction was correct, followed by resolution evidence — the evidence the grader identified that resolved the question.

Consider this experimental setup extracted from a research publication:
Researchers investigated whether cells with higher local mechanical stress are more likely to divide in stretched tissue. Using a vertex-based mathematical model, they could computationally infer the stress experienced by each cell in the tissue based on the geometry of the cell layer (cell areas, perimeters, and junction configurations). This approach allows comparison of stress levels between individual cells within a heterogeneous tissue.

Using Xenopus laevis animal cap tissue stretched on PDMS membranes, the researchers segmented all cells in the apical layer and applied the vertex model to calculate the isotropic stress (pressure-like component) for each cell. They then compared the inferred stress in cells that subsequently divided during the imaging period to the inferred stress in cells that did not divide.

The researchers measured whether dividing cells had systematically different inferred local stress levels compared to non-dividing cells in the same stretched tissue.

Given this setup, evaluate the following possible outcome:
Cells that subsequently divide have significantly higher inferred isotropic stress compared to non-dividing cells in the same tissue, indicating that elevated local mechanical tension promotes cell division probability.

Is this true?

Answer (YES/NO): YES